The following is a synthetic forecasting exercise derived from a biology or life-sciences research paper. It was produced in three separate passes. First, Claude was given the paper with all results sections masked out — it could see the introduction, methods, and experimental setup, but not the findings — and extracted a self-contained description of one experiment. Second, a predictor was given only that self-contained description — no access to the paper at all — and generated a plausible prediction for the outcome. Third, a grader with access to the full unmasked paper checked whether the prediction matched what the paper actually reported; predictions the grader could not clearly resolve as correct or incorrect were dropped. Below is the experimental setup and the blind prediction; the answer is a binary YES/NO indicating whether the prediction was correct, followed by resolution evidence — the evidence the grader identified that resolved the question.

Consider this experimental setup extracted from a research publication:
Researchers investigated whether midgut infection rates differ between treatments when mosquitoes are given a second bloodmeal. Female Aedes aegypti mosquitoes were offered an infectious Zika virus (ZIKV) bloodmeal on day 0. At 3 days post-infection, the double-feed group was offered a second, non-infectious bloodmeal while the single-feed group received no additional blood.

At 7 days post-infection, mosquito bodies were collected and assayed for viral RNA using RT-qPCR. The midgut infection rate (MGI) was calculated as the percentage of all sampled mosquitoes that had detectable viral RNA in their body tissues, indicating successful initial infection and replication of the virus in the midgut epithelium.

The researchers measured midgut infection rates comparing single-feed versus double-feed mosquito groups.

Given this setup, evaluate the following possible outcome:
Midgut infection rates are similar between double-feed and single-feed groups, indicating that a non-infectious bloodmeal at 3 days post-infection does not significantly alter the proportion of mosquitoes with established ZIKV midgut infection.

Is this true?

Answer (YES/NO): YES